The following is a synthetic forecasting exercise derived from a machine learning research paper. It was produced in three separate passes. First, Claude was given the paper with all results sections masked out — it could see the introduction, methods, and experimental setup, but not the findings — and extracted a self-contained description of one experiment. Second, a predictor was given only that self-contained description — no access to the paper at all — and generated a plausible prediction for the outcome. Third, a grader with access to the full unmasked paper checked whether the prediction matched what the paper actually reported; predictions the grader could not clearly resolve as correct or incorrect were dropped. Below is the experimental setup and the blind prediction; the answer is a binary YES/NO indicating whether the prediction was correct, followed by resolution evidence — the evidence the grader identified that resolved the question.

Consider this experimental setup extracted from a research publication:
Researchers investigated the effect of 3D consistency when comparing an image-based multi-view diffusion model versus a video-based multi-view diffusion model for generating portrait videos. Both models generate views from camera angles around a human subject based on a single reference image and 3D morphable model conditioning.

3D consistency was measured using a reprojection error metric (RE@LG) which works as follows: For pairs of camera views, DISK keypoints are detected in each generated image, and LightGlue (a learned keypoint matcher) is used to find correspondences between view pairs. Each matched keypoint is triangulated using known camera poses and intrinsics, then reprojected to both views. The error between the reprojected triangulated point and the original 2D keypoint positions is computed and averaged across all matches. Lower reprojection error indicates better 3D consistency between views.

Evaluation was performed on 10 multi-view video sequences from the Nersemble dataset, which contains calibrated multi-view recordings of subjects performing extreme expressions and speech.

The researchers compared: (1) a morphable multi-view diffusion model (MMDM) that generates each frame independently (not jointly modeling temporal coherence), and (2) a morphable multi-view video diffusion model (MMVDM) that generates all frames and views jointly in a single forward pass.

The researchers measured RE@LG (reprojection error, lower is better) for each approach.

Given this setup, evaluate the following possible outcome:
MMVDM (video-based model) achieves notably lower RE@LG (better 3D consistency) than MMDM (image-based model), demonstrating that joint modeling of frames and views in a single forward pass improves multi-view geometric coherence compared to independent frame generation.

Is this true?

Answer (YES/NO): YES